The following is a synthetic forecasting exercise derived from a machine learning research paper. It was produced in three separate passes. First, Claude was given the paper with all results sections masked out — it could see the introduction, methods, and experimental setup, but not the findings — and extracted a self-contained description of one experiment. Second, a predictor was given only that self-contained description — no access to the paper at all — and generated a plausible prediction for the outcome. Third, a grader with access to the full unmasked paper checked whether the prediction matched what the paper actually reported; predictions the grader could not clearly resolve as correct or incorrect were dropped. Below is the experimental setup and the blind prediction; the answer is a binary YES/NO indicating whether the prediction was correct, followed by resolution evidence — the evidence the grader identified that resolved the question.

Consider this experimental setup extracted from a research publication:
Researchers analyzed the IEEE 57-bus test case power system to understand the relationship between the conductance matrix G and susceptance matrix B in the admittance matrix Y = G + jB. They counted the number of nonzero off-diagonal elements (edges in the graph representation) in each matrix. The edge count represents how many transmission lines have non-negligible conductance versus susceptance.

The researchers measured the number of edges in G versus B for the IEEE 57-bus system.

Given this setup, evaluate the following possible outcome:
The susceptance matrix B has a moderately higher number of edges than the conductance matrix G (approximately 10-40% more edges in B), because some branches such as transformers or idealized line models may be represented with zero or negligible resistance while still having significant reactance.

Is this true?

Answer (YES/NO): YES